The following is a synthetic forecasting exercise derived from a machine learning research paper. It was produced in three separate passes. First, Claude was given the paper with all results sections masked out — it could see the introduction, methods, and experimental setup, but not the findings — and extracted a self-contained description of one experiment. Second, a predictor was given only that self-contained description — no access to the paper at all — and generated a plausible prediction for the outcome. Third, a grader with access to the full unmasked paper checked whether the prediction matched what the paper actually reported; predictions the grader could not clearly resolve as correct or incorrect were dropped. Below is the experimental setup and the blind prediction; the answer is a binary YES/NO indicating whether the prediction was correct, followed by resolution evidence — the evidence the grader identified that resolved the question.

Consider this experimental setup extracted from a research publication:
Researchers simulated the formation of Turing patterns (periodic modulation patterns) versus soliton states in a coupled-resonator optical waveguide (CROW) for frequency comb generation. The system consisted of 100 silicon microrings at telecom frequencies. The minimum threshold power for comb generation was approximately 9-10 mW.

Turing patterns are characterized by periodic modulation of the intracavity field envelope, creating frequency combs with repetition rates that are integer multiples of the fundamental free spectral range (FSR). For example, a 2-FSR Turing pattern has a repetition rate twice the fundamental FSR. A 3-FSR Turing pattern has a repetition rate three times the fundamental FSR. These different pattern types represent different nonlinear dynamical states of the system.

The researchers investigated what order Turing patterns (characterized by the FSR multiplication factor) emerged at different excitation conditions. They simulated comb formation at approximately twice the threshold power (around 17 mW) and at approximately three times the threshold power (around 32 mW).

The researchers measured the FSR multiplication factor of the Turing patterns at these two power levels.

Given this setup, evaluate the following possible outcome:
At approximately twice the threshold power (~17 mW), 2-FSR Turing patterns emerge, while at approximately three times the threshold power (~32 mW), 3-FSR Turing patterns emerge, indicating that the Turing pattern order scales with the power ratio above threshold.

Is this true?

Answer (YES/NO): YES